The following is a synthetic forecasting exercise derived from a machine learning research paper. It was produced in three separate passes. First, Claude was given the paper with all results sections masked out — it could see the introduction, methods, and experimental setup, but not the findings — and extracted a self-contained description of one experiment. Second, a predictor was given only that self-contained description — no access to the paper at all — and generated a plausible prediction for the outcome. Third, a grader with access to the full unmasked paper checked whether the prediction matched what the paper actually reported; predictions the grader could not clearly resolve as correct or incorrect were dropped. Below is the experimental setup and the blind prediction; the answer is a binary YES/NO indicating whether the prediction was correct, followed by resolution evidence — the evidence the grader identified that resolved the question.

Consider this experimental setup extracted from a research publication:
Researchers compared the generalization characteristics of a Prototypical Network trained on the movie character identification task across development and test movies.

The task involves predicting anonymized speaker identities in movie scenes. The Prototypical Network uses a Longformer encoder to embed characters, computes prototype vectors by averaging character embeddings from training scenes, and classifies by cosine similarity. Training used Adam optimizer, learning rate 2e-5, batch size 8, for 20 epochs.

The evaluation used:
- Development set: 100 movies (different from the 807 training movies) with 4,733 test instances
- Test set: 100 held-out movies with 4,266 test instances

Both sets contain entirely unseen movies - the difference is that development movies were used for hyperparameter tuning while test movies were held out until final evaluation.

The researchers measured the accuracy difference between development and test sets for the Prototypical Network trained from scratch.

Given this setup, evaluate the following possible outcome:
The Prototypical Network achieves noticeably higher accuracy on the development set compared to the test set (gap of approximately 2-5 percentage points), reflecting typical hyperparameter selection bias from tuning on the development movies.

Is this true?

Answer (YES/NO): YES